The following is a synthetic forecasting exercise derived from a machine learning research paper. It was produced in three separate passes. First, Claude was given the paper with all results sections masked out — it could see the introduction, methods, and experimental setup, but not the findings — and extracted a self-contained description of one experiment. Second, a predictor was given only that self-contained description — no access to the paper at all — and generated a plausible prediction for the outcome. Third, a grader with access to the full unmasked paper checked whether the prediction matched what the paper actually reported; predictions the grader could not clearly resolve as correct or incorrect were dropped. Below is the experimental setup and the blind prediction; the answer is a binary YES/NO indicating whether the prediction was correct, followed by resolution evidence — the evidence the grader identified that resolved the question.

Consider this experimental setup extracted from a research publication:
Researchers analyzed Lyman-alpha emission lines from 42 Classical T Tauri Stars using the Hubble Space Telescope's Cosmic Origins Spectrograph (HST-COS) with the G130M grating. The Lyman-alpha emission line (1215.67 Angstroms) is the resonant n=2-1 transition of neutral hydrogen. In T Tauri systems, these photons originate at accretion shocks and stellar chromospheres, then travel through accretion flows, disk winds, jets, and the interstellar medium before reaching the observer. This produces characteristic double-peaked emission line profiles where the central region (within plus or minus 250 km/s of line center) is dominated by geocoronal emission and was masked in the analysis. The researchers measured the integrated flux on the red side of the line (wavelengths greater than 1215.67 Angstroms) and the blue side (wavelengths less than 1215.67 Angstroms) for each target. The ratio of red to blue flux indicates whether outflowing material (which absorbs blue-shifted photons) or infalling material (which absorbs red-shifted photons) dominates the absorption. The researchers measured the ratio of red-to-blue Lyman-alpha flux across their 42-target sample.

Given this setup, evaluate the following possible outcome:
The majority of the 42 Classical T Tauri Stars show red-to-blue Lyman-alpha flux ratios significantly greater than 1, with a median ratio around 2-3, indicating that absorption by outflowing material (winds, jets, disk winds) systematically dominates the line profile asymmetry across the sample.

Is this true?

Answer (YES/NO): YES